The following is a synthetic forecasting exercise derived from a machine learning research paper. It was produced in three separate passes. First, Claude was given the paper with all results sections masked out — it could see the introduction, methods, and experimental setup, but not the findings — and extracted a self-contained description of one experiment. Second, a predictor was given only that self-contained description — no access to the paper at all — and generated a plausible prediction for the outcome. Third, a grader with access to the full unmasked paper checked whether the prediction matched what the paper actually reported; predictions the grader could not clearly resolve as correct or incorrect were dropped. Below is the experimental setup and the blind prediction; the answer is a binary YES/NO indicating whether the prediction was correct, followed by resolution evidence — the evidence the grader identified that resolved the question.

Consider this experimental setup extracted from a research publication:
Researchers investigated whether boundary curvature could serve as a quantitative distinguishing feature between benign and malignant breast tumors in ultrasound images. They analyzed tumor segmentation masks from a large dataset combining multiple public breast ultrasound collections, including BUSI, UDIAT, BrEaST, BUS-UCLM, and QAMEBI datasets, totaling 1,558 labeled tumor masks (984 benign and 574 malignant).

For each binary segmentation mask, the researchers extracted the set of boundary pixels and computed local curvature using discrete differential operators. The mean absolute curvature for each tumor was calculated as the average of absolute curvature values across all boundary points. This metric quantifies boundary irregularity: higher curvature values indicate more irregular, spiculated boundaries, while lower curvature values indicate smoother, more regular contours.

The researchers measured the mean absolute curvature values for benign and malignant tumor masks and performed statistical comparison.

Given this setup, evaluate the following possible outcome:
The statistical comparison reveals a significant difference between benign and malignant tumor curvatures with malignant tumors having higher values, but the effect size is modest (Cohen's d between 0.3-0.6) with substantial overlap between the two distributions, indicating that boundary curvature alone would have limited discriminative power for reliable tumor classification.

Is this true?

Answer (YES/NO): NO